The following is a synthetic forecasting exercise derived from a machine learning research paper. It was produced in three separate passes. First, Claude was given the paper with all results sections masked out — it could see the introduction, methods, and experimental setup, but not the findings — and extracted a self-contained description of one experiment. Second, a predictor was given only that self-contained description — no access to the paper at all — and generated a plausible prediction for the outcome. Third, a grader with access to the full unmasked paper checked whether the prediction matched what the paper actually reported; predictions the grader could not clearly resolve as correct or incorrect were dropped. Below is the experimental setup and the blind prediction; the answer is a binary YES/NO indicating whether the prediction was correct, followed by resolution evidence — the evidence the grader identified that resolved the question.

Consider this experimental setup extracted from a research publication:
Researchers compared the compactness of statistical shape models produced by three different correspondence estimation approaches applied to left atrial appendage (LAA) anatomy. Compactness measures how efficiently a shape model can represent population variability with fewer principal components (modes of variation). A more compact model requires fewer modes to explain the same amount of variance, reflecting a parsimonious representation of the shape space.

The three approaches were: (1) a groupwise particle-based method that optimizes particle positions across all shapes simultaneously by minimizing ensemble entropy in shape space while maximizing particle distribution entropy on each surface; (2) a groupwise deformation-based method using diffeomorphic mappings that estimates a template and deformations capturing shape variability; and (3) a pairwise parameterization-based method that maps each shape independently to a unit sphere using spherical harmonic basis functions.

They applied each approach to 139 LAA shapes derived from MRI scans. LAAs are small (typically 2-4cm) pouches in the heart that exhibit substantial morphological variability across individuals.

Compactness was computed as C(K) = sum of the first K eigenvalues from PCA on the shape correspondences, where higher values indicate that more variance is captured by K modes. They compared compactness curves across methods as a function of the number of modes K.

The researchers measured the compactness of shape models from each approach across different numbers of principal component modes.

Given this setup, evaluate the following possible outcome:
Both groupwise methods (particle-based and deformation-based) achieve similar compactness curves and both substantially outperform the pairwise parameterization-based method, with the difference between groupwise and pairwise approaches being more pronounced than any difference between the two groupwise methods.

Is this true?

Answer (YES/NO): NO